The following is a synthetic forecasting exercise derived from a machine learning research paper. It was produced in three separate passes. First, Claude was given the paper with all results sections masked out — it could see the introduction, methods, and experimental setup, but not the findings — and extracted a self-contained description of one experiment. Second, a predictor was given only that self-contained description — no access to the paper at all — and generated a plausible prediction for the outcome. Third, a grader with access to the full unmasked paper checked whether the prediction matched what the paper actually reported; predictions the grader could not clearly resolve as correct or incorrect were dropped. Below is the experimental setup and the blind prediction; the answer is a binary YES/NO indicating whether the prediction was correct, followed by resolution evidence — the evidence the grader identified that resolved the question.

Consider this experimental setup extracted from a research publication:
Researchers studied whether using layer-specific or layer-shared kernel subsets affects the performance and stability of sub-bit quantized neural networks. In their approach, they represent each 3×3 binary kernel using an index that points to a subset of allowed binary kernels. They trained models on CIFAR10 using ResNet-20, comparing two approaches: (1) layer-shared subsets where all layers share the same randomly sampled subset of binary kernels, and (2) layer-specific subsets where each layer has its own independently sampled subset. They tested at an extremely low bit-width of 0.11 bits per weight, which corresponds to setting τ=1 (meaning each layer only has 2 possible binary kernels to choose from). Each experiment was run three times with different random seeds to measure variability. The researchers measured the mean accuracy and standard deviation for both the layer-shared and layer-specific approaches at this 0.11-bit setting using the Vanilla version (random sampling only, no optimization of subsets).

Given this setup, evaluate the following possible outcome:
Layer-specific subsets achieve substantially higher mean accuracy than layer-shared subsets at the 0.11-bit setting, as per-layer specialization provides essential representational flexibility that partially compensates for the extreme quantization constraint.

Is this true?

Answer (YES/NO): YES